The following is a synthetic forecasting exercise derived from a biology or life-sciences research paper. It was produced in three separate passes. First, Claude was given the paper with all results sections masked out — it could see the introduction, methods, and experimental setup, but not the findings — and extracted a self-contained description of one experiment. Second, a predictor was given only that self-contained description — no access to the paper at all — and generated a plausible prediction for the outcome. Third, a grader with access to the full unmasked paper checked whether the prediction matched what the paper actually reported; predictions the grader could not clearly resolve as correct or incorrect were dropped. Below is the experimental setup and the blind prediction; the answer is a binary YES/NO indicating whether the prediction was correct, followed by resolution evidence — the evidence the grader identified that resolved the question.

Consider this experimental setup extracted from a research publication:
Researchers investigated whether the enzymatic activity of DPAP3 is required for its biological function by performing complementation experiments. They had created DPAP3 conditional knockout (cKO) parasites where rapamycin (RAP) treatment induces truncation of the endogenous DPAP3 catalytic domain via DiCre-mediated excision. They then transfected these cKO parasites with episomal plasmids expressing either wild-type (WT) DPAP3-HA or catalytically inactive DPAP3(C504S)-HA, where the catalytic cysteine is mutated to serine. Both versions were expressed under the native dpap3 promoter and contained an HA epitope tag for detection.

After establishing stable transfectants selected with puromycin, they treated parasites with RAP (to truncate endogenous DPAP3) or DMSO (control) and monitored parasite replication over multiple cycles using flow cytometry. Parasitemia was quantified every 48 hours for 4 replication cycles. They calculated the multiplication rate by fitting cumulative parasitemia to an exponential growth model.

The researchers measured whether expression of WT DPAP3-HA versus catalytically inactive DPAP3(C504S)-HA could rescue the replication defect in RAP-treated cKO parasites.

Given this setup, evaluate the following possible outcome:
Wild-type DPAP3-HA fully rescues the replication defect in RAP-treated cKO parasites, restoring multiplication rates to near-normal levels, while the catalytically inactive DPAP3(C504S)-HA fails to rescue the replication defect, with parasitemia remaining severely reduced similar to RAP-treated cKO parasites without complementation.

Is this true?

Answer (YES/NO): NO